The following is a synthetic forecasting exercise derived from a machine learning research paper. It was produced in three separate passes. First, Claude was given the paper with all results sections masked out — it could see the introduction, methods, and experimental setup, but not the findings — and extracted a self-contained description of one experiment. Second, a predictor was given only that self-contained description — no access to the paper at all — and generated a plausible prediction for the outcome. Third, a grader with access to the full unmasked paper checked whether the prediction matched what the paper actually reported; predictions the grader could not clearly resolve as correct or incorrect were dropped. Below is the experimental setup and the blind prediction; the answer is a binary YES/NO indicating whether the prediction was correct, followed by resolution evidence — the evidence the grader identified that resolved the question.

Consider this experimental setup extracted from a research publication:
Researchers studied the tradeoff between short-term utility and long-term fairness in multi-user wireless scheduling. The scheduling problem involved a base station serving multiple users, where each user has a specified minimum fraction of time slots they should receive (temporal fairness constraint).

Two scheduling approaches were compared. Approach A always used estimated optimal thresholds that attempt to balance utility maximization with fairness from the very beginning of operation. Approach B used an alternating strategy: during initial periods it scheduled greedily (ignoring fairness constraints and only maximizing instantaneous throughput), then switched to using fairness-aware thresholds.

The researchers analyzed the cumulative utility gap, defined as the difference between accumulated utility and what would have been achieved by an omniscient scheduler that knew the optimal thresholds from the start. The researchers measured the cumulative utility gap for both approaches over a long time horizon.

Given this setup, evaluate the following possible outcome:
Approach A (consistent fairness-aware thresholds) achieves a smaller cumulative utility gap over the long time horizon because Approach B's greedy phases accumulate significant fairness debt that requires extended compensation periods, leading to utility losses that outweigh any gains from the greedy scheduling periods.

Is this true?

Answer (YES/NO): NO